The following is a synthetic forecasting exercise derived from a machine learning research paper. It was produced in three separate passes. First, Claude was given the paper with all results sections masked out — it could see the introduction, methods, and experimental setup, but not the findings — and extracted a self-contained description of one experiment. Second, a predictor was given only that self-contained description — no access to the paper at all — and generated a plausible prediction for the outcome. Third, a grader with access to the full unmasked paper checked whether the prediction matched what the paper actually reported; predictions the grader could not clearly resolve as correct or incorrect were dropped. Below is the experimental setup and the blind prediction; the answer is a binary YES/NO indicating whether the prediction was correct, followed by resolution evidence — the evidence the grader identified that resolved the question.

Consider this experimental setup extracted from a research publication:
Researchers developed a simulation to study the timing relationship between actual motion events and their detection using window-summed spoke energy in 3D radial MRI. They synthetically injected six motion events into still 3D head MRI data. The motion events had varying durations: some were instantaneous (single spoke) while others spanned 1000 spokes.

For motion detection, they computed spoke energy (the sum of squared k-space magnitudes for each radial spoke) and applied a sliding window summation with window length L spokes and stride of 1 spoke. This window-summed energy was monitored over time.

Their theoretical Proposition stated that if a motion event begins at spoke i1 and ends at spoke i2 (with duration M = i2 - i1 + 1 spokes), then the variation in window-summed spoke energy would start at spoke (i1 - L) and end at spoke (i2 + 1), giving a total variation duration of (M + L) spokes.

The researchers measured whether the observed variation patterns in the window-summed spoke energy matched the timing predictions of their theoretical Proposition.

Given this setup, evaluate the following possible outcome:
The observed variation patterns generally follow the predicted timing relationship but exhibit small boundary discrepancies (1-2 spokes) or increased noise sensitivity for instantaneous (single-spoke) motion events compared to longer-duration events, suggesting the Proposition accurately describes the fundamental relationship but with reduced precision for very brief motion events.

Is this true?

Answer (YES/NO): NO